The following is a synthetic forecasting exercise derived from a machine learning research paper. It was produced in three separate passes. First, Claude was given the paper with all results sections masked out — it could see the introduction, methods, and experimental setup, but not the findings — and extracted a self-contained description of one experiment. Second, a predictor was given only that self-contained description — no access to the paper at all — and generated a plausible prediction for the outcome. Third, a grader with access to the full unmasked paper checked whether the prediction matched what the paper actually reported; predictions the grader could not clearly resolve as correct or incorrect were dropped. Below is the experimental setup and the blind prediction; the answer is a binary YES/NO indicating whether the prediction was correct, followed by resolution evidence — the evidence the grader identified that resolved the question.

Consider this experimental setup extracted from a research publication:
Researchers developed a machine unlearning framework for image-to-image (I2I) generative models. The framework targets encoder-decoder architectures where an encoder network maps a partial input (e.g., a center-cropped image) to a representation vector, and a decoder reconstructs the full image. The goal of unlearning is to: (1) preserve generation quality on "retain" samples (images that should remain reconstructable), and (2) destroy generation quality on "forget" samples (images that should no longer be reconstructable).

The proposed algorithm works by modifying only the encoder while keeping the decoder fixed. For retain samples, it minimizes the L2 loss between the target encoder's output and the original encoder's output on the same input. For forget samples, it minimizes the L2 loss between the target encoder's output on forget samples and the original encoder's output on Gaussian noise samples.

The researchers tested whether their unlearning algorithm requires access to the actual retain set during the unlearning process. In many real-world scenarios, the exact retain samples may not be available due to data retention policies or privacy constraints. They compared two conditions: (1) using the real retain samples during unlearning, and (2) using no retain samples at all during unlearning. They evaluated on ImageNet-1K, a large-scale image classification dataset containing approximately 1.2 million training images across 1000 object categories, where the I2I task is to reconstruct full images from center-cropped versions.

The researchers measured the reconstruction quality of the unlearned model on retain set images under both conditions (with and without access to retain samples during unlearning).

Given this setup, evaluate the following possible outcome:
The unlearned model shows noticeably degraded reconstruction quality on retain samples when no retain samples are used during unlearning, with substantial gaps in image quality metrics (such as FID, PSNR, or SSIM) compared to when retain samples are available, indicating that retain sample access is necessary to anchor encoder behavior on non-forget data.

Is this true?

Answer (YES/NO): NO